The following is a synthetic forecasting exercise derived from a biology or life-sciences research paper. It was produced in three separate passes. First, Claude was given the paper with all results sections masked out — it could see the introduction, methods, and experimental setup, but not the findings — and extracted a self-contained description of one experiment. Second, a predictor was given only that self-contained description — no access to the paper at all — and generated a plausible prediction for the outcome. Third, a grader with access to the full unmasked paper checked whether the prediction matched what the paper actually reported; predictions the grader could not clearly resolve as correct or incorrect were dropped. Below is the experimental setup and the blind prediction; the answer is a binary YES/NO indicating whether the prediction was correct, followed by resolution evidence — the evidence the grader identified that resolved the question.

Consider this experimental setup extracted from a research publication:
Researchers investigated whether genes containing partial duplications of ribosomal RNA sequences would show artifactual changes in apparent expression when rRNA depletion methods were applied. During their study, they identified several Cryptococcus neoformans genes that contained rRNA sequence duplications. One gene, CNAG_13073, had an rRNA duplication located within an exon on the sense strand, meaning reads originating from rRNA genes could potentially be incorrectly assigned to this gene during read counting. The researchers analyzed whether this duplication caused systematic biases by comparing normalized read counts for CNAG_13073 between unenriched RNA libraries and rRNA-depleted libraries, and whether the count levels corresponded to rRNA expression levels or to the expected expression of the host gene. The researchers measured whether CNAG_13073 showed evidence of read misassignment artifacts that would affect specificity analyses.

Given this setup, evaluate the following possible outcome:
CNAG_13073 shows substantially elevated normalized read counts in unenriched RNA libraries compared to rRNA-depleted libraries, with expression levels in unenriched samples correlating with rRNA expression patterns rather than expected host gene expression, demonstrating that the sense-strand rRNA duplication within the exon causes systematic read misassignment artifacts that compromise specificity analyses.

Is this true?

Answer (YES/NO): YES